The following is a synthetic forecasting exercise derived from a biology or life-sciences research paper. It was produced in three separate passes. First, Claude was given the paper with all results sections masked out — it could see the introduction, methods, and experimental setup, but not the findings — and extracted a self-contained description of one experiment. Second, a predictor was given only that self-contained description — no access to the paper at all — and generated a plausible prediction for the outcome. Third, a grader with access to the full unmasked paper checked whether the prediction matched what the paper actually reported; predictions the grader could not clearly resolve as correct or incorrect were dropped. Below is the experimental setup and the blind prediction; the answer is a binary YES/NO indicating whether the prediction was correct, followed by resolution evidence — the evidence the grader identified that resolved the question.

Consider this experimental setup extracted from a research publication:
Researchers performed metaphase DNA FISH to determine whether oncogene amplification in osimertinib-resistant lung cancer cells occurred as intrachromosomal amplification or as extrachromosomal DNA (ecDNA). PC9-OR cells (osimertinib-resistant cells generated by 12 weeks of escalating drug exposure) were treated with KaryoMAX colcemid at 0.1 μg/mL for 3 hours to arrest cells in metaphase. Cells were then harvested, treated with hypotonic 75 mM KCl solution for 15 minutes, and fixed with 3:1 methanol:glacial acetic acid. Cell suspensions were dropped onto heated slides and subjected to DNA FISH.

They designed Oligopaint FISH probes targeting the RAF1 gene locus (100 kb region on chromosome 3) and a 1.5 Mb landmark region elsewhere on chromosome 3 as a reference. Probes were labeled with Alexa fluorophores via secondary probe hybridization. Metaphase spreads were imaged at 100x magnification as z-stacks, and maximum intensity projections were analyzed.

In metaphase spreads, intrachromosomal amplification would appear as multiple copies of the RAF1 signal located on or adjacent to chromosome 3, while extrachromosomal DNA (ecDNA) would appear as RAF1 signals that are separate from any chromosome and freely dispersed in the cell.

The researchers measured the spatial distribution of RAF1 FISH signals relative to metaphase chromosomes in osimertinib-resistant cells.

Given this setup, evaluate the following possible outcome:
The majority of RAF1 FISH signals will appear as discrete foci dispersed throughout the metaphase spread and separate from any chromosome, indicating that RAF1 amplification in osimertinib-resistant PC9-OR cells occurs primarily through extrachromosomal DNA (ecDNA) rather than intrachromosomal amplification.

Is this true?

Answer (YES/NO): NO